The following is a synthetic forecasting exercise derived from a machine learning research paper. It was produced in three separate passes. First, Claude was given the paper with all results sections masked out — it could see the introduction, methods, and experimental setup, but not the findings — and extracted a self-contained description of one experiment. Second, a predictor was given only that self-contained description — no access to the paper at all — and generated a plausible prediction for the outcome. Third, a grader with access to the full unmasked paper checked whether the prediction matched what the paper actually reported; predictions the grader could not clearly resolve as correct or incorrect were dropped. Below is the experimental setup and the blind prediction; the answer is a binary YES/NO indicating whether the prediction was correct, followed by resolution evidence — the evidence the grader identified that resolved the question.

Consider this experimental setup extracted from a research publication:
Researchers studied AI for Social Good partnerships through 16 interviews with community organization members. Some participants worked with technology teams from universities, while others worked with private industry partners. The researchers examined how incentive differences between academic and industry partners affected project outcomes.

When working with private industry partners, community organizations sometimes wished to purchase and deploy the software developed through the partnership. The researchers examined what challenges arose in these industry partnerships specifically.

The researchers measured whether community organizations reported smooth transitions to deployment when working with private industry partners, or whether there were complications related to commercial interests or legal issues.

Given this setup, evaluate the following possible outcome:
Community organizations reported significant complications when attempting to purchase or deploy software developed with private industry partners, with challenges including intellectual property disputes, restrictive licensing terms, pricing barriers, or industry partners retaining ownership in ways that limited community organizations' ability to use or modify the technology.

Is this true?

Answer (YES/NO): YES